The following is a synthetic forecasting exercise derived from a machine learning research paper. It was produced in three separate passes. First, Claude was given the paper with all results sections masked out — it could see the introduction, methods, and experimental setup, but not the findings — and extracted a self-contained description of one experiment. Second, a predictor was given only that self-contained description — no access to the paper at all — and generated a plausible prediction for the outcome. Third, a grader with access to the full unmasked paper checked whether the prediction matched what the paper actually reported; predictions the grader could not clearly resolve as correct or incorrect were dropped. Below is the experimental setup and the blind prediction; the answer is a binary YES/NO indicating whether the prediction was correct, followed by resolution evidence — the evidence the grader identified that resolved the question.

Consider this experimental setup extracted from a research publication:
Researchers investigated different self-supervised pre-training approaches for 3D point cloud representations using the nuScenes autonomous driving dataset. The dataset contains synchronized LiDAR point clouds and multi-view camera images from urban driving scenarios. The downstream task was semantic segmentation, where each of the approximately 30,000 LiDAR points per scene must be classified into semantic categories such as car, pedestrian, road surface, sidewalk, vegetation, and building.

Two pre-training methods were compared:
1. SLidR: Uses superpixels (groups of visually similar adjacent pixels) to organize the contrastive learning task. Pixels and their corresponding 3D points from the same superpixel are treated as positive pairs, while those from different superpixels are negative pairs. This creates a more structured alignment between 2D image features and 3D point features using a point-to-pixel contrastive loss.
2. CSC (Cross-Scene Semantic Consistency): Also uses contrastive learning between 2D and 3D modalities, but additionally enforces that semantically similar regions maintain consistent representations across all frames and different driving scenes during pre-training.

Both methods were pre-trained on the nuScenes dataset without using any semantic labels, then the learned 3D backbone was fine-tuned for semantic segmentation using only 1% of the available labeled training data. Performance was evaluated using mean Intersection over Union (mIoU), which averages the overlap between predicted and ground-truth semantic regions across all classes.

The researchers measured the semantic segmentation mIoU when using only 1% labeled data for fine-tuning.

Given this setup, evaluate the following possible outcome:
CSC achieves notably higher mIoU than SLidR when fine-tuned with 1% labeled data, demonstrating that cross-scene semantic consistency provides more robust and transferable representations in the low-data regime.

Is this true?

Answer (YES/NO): YES